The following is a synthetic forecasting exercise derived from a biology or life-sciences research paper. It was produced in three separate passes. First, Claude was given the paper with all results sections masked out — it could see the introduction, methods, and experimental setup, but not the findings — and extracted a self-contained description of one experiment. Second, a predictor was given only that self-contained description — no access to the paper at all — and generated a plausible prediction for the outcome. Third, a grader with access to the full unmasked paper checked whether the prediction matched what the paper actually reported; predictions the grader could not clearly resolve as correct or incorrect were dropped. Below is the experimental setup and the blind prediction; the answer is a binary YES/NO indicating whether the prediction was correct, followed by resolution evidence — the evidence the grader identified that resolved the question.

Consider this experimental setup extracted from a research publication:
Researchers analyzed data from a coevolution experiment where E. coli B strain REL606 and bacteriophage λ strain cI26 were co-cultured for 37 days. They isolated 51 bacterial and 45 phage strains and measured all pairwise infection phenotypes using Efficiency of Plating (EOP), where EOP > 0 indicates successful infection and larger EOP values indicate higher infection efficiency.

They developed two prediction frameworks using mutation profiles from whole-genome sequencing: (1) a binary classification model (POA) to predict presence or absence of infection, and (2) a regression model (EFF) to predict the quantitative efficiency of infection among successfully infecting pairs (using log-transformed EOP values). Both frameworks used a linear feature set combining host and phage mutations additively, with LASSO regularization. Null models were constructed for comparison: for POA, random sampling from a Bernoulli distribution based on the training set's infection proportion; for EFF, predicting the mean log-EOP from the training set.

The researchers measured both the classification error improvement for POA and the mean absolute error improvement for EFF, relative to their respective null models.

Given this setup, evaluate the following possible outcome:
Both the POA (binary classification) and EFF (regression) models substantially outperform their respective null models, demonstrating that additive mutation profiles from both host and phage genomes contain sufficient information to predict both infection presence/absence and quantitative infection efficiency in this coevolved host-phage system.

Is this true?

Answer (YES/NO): YES